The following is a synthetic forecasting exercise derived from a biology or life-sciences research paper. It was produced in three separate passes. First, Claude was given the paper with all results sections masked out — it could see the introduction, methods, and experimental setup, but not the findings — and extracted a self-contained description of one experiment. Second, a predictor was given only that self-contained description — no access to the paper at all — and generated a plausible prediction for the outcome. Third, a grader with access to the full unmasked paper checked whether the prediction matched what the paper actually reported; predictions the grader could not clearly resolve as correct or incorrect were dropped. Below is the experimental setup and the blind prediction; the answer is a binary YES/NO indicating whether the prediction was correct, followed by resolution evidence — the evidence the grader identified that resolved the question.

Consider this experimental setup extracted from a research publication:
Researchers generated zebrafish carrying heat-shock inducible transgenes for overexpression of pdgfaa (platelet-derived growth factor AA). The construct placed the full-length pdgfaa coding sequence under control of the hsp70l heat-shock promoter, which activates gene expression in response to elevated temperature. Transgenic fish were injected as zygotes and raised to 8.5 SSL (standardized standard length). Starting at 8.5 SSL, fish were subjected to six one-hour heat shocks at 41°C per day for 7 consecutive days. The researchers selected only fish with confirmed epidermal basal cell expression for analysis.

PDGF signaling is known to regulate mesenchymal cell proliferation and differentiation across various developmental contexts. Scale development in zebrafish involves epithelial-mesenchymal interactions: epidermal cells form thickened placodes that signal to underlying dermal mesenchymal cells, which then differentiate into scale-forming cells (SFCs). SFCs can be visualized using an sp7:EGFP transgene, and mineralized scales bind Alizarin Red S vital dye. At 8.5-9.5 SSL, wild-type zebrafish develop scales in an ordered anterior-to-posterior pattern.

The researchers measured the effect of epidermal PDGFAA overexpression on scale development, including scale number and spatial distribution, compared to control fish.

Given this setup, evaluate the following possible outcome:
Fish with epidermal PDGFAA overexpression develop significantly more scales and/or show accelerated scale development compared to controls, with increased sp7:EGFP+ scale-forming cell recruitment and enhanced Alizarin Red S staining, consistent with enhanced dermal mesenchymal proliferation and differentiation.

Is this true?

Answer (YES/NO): NO